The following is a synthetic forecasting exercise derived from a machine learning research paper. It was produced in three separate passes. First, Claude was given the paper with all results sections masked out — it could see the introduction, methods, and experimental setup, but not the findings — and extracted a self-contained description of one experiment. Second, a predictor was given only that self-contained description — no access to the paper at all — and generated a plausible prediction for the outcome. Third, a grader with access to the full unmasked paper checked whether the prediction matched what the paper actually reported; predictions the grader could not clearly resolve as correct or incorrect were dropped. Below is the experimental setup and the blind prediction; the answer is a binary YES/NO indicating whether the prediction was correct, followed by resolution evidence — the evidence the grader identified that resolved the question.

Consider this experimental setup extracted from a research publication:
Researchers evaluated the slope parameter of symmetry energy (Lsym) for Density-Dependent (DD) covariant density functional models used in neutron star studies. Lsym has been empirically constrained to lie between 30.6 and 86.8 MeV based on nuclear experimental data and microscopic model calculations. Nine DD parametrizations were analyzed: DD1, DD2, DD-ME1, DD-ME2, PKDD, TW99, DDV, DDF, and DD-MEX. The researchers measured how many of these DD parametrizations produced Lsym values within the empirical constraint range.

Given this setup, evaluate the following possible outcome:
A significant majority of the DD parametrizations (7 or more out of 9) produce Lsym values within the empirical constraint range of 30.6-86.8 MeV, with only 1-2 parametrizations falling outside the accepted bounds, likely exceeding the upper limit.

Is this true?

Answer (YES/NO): YES